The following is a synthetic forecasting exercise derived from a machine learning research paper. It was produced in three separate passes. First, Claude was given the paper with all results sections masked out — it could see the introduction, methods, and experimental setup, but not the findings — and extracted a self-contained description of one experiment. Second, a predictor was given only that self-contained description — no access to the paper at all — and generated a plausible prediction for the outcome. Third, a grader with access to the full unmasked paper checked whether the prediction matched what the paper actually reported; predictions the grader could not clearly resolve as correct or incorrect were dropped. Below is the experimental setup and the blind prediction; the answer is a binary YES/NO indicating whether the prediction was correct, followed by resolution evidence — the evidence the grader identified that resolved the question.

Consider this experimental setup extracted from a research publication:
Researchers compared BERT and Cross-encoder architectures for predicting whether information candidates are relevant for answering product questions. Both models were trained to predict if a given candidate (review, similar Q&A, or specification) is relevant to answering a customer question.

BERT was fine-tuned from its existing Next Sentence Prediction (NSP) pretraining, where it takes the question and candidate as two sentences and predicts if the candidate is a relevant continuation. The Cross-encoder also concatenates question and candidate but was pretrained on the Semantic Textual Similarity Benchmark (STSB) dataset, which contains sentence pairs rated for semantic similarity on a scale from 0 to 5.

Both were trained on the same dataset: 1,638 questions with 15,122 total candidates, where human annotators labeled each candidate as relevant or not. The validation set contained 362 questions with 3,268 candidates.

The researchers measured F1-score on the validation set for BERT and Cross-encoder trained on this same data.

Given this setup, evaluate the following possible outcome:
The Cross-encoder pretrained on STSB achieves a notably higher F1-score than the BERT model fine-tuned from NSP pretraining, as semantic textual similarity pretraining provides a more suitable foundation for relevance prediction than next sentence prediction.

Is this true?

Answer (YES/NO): NO